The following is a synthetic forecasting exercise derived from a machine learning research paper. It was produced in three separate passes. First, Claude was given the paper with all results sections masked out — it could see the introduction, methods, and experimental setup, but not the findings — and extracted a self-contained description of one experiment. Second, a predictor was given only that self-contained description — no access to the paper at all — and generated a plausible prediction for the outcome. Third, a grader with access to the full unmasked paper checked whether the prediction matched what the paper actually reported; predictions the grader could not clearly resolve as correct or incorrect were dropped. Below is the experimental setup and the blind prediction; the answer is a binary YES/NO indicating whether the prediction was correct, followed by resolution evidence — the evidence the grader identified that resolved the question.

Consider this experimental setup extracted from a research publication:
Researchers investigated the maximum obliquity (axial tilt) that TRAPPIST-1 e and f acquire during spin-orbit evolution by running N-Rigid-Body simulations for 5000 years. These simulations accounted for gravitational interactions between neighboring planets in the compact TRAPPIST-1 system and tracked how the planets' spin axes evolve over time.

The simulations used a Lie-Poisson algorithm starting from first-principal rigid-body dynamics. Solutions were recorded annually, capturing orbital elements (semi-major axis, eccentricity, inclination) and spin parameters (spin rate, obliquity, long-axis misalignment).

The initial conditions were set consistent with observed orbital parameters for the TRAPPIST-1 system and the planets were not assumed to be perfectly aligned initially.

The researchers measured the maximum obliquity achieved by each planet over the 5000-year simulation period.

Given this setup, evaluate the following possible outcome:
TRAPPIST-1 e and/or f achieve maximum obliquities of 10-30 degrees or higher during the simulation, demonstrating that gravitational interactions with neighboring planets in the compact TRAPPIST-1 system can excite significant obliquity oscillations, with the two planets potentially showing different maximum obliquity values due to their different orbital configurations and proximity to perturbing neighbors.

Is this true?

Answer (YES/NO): NO